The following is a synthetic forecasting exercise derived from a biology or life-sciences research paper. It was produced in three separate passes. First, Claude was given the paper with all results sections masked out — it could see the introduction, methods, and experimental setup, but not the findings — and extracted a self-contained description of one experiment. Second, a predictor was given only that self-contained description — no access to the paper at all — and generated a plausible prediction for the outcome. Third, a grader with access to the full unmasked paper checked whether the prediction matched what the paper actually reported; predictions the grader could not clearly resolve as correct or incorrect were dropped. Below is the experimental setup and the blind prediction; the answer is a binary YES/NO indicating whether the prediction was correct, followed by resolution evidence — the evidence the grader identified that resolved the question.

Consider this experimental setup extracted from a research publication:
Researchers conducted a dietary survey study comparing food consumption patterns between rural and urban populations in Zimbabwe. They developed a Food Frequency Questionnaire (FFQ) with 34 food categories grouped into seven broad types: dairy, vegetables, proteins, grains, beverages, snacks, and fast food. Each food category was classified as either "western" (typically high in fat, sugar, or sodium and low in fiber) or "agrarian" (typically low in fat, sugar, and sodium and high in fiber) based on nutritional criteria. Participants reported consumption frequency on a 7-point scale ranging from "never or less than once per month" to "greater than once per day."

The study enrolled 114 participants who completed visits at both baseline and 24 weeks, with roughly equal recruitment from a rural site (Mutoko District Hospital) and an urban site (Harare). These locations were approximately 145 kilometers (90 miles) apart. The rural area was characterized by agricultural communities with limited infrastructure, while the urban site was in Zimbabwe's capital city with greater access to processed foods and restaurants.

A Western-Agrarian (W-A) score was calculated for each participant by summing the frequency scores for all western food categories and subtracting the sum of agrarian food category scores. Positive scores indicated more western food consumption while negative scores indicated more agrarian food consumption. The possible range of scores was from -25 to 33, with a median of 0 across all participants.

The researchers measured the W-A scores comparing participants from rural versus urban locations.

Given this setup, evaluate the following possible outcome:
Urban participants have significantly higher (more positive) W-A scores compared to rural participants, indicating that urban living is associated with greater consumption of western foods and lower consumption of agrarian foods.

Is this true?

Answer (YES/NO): YES